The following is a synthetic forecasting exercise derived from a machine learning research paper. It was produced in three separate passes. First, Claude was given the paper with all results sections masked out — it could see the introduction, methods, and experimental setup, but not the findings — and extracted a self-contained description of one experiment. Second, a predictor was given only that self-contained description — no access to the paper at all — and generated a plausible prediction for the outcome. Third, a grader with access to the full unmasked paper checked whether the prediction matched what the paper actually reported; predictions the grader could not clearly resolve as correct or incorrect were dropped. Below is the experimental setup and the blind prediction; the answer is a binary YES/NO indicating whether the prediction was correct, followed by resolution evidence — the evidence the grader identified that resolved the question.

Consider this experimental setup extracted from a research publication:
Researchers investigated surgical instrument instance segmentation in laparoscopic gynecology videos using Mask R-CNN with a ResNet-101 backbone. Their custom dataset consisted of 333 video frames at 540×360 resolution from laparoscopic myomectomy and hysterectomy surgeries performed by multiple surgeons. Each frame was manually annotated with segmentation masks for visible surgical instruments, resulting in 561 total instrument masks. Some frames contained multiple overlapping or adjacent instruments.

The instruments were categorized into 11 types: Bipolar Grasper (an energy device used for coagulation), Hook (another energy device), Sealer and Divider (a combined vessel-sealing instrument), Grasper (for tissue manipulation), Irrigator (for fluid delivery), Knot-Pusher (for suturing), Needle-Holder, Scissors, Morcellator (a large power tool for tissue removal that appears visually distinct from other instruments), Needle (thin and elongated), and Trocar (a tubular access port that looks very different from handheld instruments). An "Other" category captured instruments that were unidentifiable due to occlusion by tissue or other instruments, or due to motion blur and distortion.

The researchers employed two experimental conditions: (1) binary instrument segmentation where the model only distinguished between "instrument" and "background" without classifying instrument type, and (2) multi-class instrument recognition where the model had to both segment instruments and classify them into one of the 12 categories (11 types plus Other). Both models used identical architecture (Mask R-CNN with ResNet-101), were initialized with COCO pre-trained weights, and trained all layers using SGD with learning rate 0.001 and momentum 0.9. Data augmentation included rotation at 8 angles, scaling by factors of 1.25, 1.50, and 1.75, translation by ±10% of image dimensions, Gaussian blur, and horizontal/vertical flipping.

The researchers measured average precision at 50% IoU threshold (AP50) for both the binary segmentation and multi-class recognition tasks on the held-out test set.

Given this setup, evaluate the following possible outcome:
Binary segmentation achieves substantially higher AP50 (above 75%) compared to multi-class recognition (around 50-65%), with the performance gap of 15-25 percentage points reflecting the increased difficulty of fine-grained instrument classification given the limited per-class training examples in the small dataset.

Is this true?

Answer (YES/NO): YES